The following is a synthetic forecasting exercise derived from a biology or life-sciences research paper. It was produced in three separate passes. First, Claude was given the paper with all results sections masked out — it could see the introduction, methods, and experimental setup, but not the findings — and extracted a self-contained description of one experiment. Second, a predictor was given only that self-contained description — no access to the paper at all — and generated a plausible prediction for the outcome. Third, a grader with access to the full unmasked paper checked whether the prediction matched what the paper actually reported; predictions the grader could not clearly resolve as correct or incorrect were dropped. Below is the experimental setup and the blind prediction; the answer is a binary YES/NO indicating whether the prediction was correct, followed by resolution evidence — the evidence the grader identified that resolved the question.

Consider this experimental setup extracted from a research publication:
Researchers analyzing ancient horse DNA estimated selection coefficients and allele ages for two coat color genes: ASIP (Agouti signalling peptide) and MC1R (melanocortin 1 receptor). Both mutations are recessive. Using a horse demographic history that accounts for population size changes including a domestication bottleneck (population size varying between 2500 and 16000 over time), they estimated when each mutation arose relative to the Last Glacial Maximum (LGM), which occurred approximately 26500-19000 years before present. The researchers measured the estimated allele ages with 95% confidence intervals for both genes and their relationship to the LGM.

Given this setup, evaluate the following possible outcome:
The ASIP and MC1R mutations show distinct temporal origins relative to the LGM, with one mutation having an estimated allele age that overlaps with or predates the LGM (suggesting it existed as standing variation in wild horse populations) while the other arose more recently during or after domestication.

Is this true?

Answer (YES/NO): NO